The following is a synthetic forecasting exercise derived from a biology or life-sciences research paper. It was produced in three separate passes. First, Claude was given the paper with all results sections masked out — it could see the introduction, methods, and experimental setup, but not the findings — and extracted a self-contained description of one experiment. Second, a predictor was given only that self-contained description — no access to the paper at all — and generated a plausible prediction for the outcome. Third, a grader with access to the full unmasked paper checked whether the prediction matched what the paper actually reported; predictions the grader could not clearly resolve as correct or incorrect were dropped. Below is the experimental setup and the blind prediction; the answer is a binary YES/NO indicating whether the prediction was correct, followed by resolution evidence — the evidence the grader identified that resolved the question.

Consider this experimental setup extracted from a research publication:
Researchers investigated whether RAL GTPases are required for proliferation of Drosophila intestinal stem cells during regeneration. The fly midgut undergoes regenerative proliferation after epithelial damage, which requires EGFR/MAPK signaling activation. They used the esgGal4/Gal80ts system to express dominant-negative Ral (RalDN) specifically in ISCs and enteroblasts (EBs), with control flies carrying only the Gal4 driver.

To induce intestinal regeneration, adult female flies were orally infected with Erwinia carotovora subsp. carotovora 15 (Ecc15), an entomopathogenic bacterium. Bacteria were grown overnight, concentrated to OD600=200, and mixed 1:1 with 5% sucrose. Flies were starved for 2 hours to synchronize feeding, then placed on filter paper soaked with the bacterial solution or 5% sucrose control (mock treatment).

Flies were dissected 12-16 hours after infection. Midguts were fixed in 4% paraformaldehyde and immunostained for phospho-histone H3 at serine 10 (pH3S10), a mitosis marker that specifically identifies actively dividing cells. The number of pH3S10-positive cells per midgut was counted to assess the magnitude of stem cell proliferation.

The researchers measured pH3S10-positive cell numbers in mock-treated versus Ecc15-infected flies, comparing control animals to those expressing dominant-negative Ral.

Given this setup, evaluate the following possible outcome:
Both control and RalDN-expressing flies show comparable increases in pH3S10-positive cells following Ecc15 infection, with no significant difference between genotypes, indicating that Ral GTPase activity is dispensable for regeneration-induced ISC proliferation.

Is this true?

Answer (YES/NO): NO